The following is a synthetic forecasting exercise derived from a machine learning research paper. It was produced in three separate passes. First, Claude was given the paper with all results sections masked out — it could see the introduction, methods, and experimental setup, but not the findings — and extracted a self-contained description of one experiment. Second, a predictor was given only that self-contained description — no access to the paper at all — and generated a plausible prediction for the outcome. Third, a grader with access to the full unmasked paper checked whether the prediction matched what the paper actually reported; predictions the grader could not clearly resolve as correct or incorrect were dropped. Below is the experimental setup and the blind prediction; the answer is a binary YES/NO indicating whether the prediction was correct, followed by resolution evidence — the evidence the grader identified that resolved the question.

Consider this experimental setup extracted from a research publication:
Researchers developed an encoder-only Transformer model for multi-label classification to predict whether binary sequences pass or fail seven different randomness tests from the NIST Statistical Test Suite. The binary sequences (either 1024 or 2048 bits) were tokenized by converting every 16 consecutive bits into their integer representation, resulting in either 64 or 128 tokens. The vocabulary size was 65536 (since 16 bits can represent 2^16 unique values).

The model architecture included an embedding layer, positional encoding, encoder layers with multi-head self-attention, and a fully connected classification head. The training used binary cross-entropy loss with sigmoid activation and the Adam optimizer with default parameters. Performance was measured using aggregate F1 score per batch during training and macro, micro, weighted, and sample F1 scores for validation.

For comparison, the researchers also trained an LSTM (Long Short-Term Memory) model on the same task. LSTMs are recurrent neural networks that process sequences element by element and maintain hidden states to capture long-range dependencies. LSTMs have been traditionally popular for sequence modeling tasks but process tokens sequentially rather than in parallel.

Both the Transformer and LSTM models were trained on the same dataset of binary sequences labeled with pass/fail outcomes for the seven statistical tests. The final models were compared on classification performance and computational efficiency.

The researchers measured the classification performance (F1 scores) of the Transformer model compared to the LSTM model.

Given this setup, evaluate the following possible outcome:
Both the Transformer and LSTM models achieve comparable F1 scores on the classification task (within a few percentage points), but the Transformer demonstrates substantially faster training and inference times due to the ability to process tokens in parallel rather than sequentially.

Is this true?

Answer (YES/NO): YES